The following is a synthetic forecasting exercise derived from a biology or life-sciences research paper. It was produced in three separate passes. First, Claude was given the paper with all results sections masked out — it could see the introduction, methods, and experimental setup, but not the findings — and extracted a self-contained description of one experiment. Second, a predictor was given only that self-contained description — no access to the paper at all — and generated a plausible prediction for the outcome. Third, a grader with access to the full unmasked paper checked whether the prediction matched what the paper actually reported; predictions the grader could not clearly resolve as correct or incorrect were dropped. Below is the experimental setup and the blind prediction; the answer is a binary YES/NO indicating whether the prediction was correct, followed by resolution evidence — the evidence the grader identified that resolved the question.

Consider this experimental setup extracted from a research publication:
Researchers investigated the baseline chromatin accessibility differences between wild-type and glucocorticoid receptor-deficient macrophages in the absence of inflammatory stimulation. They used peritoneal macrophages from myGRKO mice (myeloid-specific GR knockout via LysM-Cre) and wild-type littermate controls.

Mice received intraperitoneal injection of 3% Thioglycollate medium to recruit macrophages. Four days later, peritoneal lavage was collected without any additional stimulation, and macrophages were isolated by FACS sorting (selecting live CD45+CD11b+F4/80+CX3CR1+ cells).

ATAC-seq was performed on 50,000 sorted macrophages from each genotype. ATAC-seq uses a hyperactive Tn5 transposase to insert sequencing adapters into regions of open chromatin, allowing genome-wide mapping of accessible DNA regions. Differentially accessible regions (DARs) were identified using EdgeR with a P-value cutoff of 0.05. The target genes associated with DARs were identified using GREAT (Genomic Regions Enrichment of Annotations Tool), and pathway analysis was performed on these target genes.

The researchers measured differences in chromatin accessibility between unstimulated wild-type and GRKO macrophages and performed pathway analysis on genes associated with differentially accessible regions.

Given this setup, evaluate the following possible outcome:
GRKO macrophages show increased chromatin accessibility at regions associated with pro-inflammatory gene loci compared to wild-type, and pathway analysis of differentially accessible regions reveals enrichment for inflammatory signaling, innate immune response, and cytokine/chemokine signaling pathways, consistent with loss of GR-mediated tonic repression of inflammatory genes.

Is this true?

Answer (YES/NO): YES